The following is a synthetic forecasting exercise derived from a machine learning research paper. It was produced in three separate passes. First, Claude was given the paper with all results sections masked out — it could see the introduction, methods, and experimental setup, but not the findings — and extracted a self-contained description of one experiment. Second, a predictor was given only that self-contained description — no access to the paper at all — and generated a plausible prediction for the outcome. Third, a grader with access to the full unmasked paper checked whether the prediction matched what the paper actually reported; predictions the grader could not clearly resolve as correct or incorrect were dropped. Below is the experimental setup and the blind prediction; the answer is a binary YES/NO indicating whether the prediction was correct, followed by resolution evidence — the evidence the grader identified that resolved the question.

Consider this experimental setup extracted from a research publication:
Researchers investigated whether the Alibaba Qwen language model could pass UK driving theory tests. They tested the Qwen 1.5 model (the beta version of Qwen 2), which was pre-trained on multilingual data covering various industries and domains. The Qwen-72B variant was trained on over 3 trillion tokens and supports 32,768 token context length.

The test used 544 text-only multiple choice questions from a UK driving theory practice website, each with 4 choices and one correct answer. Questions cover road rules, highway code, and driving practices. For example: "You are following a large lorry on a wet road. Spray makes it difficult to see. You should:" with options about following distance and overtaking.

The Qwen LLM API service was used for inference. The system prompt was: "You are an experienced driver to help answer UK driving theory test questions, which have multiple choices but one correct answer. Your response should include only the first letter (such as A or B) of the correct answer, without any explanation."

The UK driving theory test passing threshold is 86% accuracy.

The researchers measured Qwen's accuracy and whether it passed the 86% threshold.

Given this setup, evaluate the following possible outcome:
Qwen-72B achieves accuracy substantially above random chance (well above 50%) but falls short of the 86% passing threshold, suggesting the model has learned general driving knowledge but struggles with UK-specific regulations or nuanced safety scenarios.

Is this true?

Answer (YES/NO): NO